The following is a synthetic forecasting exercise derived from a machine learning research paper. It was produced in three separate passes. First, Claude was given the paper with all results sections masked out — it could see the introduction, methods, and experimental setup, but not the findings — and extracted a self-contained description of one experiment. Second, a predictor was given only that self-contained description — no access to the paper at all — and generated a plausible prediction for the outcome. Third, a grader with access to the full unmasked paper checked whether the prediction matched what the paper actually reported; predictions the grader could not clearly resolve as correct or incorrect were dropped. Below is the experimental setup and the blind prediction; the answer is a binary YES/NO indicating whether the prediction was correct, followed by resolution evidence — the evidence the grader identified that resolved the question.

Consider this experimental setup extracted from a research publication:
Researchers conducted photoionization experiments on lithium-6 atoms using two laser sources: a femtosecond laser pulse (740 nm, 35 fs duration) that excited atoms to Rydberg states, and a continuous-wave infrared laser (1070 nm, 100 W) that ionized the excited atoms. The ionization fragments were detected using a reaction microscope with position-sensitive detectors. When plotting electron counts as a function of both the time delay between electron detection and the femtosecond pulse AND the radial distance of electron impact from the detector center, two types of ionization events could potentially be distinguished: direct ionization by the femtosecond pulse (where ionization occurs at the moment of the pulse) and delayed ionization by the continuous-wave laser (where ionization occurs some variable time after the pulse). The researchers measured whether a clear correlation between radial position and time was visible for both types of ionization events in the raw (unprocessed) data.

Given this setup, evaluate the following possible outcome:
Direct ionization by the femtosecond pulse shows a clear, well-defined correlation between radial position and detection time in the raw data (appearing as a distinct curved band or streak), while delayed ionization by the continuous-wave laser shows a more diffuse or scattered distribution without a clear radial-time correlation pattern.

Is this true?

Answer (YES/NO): YES